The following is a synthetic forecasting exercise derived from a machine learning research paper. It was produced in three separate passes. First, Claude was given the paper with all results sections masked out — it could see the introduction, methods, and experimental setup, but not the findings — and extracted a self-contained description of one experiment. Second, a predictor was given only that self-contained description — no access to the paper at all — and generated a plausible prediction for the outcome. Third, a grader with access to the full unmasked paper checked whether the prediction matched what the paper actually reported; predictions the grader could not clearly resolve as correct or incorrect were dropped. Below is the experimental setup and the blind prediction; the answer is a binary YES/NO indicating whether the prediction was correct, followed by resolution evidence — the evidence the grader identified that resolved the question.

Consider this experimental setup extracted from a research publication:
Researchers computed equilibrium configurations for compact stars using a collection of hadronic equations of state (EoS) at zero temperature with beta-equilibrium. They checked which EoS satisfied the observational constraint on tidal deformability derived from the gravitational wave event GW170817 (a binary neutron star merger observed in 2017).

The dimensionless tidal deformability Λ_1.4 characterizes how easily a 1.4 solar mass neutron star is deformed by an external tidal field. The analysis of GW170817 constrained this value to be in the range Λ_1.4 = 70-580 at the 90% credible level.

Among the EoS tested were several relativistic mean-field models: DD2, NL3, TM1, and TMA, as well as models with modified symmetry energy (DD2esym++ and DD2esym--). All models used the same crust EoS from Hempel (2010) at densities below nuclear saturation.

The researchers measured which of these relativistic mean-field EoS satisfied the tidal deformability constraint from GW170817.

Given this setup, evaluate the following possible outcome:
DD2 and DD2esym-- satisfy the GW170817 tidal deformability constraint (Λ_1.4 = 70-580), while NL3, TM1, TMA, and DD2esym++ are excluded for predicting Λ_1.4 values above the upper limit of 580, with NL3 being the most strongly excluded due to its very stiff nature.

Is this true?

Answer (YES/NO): NO